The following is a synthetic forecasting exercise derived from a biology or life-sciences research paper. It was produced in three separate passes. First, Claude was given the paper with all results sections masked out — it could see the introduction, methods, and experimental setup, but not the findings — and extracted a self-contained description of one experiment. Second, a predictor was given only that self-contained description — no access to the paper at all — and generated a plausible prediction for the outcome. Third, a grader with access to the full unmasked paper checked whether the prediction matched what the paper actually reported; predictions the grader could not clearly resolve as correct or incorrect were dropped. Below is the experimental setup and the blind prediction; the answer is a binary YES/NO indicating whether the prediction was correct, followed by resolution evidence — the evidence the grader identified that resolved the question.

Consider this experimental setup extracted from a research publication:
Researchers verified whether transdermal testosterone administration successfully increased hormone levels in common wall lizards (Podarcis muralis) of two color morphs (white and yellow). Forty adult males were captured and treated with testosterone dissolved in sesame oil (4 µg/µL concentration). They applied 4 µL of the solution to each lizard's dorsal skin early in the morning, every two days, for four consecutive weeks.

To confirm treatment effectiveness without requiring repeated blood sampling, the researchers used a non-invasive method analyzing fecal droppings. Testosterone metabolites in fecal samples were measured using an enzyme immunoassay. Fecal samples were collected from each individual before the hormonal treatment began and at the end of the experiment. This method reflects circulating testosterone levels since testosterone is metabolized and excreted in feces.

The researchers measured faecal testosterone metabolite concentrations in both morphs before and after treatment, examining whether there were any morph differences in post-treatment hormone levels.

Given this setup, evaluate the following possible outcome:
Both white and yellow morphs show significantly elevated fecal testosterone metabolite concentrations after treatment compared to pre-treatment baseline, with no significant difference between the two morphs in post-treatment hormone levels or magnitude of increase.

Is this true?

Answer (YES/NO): NO